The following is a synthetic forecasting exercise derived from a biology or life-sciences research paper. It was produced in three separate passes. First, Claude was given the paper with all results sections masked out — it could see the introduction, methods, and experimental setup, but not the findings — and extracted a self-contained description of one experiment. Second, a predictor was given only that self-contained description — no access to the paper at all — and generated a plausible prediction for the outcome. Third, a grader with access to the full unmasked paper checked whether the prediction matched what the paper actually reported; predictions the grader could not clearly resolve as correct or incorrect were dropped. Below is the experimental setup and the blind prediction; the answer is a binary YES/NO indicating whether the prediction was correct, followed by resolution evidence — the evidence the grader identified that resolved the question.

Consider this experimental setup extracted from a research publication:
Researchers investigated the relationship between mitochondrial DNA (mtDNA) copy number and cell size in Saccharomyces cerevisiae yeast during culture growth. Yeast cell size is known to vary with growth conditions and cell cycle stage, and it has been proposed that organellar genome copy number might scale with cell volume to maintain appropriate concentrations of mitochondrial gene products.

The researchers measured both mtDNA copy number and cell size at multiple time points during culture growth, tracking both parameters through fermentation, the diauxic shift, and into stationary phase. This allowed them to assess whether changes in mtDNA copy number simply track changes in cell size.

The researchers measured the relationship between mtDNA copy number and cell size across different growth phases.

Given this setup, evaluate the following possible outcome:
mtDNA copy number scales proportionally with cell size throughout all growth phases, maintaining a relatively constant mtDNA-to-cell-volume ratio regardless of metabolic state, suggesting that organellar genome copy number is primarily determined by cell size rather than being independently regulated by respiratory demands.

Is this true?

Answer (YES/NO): NO